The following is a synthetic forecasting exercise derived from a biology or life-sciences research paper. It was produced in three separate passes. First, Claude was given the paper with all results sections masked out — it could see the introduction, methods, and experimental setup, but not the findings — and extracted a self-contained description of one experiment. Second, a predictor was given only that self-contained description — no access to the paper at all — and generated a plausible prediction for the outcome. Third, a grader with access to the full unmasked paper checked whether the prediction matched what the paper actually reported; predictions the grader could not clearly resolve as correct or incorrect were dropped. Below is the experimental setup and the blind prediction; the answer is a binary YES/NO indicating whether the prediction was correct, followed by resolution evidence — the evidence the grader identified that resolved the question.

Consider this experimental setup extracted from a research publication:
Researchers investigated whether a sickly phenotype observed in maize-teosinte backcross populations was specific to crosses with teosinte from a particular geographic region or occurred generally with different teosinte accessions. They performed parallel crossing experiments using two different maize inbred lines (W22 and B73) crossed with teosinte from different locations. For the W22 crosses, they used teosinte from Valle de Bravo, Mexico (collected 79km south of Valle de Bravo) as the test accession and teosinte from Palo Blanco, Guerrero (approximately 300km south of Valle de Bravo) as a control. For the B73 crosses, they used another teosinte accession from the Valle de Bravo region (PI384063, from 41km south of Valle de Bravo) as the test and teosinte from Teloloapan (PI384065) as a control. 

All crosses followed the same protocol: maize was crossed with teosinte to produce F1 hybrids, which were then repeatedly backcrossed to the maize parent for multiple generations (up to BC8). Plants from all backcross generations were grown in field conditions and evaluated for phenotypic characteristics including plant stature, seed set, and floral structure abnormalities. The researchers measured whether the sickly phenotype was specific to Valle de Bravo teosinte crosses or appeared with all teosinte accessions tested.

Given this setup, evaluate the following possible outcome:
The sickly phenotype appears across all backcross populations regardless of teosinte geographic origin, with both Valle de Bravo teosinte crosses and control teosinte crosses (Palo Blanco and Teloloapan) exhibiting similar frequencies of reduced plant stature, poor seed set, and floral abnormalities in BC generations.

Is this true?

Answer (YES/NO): NO